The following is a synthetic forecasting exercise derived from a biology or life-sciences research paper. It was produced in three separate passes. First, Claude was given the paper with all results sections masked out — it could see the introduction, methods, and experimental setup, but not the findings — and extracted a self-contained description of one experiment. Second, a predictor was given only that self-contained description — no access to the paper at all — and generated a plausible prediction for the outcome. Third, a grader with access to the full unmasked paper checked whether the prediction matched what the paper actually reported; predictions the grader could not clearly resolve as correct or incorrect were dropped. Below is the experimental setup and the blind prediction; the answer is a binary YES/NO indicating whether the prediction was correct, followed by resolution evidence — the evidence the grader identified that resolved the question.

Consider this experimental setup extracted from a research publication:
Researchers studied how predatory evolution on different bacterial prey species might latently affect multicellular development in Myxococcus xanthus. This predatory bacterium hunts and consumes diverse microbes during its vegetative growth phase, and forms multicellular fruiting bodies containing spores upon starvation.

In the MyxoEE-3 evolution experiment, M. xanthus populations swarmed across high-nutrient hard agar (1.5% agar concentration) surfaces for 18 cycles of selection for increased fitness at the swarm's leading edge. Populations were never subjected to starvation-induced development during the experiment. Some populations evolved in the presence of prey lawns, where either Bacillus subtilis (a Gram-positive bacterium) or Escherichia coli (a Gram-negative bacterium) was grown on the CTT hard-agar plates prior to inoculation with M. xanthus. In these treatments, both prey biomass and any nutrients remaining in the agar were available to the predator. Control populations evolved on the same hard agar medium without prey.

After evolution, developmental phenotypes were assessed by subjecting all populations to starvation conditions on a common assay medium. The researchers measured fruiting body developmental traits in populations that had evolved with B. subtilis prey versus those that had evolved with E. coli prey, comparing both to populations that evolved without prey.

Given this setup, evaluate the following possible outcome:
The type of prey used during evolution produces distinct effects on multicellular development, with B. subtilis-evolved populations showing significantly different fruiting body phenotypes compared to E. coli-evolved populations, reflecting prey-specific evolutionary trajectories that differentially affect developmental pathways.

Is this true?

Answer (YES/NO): YES